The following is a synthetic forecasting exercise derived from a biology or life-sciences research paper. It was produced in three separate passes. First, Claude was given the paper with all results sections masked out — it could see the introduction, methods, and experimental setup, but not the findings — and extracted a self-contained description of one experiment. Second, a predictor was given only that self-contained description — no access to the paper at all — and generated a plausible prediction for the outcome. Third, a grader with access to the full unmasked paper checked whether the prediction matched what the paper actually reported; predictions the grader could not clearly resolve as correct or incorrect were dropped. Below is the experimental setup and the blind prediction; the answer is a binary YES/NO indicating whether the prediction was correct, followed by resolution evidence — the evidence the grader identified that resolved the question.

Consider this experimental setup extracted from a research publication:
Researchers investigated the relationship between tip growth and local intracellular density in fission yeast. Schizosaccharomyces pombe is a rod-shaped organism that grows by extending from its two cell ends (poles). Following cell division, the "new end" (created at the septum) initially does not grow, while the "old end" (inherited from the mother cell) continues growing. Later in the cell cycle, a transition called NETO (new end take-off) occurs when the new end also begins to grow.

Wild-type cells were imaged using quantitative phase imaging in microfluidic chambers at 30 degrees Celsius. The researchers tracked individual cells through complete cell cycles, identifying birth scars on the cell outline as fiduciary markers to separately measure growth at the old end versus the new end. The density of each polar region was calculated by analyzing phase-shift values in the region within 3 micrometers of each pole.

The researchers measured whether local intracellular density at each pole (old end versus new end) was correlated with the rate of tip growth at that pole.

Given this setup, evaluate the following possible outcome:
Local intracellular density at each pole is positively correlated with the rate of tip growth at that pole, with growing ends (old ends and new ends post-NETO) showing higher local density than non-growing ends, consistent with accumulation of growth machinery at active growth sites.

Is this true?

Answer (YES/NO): NO